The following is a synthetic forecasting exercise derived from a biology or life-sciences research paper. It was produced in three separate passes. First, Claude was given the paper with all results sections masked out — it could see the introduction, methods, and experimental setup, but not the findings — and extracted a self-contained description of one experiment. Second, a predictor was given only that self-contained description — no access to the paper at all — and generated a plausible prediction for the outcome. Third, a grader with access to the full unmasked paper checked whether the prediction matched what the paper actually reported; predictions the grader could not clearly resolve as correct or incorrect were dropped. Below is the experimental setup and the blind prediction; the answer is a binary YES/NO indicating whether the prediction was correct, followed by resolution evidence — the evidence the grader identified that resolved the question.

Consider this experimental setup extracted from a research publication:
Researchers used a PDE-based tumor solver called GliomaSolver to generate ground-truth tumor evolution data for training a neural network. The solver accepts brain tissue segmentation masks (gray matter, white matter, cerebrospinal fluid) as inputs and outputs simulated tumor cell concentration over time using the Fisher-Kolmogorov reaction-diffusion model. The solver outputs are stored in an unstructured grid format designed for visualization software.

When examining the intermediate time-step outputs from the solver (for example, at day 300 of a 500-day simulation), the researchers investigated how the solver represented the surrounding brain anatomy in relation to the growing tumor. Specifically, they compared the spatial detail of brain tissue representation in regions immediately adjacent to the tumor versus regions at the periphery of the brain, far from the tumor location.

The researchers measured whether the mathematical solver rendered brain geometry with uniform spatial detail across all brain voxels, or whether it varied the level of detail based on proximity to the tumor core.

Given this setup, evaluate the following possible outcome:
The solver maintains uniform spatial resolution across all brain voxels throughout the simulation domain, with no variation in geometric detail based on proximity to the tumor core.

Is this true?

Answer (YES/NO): NO